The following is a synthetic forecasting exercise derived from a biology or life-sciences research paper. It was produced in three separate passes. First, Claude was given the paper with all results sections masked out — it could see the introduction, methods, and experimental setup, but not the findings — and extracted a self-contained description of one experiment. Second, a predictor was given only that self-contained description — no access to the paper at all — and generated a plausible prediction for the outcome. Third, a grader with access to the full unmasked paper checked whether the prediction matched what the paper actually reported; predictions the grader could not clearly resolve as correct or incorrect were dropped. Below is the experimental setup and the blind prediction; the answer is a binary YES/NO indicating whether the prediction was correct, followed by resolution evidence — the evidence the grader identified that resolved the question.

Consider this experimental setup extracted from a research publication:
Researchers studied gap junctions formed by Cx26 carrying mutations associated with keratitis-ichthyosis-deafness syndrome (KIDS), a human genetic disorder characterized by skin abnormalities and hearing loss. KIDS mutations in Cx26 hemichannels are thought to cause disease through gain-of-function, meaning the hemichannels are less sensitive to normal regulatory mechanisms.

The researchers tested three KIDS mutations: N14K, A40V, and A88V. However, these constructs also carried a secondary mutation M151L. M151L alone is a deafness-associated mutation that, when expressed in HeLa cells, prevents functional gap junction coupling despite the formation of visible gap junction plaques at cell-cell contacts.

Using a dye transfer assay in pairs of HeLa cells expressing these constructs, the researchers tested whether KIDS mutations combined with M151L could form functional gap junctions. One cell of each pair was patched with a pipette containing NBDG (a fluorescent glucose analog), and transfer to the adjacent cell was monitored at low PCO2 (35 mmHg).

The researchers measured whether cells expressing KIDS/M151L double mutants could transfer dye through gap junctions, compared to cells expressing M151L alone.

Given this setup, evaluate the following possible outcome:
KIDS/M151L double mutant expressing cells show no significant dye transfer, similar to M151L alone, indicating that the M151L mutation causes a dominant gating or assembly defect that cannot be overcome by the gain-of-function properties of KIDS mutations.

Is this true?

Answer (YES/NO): NO